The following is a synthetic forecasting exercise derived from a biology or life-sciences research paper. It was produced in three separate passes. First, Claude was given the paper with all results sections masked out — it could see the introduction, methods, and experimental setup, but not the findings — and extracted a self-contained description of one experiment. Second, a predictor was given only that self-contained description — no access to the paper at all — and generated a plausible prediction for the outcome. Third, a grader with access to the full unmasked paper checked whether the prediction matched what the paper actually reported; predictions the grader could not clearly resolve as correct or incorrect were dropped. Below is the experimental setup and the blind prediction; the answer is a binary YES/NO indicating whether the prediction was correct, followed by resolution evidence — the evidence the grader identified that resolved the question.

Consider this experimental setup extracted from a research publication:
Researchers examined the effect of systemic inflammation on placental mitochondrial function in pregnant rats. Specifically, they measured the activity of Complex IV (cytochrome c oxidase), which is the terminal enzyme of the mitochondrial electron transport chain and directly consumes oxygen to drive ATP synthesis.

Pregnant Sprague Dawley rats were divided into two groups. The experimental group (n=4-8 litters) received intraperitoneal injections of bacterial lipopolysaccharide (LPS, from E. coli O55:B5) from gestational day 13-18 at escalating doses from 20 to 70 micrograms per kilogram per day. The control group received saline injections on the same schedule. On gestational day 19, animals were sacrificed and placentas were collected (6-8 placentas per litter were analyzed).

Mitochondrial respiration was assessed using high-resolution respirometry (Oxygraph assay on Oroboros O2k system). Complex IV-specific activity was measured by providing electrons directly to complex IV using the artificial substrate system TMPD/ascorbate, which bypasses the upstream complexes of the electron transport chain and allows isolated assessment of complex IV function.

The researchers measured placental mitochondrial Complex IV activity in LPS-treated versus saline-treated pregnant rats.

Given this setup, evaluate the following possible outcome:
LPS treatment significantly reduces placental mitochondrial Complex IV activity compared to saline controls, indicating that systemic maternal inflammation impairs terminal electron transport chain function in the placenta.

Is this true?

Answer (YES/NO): NO